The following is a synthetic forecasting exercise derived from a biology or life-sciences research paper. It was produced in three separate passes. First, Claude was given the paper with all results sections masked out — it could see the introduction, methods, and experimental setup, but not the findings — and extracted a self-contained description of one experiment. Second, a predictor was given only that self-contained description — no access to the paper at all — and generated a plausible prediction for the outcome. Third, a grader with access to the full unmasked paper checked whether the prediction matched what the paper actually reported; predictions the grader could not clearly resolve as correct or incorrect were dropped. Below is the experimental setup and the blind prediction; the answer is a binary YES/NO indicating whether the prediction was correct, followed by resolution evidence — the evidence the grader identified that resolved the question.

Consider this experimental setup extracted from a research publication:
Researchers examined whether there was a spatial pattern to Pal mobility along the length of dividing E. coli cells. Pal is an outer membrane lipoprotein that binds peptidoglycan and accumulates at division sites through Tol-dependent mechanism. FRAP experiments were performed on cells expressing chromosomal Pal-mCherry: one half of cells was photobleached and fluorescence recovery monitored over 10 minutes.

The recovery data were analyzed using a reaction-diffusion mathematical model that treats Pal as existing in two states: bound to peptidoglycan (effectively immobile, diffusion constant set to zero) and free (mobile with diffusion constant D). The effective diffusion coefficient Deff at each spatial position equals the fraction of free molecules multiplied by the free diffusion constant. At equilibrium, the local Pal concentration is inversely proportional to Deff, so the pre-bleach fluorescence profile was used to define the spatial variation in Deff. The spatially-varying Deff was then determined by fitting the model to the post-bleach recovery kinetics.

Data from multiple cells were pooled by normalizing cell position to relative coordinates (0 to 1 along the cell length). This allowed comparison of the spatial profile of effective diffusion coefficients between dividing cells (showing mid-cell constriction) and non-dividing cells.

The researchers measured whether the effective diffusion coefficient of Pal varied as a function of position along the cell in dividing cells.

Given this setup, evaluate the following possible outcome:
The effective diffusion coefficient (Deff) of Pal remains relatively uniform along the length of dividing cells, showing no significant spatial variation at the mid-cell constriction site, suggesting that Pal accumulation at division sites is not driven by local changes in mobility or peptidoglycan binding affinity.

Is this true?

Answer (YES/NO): NO